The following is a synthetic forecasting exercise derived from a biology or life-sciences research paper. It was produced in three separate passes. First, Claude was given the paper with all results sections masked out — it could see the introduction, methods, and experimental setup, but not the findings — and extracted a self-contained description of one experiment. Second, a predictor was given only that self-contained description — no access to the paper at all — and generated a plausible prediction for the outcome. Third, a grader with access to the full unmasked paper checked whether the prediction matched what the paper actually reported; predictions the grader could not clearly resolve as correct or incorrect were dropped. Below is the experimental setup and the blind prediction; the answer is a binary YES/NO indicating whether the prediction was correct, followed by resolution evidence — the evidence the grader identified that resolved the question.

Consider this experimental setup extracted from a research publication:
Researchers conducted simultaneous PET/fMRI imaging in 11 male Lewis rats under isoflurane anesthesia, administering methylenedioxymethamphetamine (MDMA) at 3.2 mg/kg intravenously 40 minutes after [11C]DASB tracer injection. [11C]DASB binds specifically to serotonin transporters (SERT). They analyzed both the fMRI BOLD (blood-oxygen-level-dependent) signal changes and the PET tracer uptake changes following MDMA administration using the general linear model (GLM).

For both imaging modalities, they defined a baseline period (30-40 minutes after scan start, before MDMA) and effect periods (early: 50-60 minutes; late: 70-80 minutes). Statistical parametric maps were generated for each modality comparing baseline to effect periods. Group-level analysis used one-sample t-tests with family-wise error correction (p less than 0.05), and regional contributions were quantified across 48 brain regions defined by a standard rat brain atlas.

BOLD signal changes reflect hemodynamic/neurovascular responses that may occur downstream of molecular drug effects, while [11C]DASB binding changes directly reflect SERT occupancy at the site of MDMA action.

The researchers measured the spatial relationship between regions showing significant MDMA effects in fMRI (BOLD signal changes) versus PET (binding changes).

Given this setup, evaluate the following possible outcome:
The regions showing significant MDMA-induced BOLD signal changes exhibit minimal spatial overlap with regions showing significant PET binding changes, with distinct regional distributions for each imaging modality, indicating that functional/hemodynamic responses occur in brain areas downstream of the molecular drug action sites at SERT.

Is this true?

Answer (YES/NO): YES